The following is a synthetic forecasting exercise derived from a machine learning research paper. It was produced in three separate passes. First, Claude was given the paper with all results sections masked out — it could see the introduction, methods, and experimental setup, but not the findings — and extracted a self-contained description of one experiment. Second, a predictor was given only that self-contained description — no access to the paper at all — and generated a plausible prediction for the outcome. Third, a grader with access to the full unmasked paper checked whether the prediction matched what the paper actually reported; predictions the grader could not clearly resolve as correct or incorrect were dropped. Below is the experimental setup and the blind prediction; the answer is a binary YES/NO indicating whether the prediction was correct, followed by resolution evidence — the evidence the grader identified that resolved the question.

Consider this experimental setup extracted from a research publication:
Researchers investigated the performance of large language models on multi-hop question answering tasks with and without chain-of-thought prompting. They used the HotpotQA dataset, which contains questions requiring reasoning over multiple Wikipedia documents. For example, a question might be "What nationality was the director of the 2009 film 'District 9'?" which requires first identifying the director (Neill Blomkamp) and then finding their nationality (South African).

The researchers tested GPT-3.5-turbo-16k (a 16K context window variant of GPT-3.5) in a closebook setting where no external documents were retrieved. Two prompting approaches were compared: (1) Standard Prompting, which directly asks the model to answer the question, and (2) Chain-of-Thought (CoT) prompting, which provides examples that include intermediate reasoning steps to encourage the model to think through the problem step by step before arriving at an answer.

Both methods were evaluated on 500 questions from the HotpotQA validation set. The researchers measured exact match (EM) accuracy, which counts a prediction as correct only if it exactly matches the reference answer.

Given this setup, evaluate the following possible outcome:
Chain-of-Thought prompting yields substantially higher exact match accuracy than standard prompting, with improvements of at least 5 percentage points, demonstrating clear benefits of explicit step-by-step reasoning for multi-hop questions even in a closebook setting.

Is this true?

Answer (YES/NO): NO